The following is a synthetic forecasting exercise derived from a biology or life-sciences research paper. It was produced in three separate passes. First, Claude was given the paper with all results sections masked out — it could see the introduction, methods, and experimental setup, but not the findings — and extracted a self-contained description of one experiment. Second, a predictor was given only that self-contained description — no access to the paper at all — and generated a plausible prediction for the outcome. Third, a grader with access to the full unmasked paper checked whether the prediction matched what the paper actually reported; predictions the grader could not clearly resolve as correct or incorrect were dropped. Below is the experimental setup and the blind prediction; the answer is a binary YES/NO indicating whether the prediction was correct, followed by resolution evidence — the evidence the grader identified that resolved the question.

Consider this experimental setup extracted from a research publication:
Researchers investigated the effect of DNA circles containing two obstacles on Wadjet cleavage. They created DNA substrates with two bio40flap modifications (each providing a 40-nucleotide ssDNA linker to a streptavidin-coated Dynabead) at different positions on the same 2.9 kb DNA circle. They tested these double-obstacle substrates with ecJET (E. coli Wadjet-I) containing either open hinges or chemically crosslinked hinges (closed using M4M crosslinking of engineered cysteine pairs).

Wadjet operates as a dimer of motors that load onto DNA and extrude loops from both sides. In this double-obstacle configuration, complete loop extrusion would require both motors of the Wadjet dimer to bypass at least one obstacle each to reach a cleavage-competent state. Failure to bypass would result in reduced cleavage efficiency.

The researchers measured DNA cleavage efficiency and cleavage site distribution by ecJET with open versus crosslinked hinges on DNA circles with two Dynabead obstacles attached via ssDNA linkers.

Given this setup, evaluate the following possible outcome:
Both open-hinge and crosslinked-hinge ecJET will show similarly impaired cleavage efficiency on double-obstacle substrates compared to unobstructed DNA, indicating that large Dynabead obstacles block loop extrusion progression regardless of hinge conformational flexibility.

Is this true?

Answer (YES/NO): NO